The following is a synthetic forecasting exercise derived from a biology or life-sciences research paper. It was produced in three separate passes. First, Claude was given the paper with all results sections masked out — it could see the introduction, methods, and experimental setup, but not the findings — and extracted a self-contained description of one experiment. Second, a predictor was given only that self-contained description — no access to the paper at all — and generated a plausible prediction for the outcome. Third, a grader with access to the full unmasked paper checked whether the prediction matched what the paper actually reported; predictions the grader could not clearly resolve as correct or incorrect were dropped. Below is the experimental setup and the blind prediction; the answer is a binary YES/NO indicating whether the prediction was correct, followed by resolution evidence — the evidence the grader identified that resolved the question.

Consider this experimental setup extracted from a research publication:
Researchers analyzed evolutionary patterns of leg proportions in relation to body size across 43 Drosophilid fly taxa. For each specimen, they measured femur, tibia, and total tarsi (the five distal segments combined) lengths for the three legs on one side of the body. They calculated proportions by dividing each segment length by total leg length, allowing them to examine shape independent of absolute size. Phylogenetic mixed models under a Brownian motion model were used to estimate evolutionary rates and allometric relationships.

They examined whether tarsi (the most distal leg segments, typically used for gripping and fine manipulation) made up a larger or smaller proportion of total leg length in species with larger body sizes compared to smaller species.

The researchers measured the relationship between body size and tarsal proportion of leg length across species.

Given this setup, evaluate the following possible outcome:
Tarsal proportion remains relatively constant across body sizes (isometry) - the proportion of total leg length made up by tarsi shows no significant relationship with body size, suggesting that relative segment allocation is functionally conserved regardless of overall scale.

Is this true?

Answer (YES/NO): NO